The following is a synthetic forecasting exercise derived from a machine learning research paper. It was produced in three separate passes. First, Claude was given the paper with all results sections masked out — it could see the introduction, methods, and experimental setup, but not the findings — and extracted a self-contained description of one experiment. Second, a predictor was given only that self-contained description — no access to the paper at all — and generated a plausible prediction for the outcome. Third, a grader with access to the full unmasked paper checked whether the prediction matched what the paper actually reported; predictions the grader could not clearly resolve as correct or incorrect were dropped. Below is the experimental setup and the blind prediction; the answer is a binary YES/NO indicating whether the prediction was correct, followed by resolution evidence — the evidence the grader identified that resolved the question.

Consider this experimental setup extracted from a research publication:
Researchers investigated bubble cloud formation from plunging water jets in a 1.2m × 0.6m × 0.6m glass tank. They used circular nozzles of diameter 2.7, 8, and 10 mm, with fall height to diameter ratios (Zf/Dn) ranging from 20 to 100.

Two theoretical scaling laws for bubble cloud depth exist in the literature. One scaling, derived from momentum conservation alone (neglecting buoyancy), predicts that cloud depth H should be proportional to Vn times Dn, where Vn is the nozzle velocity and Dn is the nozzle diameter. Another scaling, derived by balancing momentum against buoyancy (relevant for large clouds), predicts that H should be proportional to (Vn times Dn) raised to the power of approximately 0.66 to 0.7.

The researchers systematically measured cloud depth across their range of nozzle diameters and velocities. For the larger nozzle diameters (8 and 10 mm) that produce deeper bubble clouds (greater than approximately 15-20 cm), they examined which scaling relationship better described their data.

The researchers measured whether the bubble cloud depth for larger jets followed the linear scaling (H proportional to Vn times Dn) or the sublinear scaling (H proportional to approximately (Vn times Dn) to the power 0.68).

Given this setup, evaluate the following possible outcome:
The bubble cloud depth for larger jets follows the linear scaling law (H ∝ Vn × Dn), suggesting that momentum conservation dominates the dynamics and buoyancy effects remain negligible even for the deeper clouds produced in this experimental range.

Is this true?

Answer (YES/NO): NO